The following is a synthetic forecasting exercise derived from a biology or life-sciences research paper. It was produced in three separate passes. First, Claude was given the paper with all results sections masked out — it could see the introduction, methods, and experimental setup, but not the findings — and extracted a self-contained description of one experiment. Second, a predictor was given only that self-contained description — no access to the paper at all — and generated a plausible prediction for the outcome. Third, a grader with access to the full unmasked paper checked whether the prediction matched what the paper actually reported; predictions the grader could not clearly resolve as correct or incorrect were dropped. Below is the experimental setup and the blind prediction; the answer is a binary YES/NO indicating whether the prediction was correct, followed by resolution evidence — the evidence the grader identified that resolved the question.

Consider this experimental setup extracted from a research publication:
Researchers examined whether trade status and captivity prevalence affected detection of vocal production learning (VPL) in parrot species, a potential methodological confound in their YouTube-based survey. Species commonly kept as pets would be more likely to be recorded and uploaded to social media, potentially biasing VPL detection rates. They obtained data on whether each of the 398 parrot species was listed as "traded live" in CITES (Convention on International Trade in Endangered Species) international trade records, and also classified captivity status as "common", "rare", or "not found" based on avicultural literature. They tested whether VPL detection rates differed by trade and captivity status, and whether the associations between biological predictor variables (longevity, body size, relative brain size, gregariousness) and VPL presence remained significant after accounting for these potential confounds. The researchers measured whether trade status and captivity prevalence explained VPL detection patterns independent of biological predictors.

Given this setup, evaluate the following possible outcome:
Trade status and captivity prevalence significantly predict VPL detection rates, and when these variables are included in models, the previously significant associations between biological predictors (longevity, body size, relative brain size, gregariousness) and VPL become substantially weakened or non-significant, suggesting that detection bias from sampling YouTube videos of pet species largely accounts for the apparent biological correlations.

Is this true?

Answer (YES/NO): NO